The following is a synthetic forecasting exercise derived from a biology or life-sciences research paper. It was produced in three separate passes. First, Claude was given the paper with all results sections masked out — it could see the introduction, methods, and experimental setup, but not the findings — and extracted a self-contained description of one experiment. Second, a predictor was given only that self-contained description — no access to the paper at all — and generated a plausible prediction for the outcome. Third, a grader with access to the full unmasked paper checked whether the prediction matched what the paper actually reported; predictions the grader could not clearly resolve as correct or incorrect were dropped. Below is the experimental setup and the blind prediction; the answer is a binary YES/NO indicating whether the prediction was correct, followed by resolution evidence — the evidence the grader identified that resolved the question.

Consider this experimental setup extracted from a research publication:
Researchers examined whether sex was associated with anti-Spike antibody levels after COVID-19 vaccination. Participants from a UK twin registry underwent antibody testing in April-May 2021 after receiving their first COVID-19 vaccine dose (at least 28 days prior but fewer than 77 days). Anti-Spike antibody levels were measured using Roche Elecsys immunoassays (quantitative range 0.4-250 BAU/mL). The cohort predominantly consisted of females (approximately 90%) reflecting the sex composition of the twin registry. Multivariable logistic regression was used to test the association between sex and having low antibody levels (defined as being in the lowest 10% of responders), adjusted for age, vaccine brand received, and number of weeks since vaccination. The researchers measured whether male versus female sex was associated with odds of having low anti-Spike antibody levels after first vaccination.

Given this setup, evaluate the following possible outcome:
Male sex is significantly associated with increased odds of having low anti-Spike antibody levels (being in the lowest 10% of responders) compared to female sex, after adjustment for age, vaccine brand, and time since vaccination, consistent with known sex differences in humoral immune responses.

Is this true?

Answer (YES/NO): NO